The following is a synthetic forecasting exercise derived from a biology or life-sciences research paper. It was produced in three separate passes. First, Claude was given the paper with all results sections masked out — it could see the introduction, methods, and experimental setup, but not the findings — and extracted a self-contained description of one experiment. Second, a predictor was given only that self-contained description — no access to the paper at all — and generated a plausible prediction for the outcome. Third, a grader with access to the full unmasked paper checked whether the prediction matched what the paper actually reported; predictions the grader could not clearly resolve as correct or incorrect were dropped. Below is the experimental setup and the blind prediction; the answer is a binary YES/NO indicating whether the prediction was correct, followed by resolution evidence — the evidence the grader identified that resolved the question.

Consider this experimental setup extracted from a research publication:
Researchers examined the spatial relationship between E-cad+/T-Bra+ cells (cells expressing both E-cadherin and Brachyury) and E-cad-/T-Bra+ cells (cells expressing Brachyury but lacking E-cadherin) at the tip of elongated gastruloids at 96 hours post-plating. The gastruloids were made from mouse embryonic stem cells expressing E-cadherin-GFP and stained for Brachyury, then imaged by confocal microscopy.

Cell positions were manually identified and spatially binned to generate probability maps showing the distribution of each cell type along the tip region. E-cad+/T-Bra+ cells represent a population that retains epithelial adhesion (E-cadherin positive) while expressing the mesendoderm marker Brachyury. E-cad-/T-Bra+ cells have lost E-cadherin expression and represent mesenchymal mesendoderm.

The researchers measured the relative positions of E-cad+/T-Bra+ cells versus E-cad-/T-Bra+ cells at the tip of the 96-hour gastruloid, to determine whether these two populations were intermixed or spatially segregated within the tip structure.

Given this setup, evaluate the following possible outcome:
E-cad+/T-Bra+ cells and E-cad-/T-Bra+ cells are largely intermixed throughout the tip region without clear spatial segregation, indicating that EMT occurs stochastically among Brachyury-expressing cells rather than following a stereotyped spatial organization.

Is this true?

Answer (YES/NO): NO